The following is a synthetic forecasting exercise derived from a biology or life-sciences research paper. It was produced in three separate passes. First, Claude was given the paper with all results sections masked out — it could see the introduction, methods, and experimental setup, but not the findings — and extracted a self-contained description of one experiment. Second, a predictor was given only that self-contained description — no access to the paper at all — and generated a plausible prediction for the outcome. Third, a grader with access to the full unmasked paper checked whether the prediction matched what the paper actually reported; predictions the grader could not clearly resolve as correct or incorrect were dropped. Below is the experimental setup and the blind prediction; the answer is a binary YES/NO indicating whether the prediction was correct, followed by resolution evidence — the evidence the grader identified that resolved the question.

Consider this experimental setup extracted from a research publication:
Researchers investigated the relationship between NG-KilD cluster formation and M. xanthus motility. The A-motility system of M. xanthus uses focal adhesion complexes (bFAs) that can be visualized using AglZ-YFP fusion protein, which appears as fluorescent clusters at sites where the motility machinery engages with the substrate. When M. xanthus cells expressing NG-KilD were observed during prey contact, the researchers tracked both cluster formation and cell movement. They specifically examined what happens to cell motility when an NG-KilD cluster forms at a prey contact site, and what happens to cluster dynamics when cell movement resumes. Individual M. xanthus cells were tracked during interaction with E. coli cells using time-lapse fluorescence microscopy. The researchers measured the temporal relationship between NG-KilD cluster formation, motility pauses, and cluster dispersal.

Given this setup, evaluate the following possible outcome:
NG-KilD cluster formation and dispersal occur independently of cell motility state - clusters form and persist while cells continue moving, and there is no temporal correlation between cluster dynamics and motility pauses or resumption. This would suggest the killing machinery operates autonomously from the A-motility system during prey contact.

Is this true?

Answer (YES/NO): NO